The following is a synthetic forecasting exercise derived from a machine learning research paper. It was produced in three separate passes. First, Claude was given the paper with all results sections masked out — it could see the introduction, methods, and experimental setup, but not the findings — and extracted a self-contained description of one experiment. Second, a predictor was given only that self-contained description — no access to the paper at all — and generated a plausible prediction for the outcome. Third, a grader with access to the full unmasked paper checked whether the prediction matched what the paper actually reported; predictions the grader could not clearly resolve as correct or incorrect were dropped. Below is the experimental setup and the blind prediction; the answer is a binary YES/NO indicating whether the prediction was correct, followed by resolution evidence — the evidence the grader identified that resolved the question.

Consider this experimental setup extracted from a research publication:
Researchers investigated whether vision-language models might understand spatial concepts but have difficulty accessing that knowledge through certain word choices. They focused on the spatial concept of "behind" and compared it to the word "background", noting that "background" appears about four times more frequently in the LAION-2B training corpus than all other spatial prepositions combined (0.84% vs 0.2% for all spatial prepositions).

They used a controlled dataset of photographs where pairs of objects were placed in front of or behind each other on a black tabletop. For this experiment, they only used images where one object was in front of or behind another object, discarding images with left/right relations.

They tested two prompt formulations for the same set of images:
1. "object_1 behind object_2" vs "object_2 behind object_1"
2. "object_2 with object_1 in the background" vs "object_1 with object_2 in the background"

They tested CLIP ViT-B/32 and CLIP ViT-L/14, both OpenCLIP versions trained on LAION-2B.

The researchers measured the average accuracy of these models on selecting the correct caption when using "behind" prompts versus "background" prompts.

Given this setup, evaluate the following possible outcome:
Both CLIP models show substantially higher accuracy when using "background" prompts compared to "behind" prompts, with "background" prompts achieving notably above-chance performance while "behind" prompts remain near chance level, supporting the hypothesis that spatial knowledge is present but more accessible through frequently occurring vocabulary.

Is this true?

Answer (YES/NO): YES